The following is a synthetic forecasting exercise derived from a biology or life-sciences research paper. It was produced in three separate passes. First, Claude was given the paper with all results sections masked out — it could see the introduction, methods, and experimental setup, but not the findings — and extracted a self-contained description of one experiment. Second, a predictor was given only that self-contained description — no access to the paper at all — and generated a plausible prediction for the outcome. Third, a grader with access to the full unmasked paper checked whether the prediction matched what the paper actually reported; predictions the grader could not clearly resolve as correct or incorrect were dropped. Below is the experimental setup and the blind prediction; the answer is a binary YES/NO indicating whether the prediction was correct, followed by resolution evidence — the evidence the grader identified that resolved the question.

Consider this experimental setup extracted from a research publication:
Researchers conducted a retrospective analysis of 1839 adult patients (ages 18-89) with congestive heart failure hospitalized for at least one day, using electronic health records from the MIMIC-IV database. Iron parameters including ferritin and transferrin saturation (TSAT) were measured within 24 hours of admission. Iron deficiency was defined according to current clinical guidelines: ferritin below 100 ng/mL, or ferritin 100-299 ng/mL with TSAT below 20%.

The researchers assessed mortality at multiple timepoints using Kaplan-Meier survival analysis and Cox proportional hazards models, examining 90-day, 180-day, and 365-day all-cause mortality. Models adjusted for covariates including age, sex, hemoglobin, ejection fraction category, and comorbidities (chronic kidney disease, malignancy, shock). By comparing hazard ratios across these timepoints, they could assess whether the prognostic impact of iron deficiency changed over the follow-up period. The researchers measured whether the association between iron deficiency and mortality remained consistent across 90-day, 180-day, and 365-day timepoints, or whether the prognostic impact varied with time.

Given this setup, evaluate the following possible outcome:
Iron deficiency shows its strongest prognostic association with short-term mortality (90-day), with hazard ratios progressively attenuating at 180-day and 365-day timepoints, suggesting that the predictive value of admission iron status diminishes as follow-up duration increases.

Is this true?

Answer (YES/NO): NO